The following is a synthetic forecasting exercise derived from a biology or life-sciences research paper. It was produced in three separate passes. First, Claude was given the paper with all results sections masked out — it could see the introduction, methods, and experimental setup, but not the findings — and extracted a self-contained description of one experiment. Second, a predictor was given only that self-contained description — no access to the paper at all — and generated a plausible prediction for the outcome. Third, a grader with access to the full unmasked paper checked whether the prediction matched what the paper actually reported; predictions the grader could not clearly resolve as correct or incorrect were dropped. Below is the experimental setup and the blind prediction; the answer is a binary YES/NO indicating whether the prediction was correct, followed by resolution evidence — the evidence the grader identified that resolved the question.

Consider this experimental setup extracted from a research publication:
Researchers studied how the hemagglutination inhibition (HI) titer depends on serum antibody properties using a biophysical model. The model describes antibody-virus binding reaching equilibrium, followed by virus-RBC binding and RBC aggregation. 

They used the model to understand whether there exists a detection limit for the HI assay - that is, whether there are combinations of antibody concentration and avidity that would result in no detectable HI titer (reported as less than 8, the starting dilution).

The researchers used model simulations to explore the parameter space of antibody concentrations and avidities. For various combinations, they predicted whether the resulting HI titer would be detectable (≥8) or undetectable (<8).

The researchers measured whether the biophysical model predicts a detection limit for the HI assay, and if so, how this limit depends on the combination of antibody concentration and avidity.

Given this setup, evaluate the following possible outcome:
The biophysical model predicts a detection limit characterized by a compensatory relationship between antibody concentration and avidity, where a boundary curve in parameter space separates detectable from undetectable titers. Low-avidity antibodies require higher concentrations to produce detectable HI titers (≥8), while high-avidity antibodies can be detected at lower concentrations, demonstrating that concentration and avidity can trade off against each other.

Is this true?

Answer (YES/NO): YES